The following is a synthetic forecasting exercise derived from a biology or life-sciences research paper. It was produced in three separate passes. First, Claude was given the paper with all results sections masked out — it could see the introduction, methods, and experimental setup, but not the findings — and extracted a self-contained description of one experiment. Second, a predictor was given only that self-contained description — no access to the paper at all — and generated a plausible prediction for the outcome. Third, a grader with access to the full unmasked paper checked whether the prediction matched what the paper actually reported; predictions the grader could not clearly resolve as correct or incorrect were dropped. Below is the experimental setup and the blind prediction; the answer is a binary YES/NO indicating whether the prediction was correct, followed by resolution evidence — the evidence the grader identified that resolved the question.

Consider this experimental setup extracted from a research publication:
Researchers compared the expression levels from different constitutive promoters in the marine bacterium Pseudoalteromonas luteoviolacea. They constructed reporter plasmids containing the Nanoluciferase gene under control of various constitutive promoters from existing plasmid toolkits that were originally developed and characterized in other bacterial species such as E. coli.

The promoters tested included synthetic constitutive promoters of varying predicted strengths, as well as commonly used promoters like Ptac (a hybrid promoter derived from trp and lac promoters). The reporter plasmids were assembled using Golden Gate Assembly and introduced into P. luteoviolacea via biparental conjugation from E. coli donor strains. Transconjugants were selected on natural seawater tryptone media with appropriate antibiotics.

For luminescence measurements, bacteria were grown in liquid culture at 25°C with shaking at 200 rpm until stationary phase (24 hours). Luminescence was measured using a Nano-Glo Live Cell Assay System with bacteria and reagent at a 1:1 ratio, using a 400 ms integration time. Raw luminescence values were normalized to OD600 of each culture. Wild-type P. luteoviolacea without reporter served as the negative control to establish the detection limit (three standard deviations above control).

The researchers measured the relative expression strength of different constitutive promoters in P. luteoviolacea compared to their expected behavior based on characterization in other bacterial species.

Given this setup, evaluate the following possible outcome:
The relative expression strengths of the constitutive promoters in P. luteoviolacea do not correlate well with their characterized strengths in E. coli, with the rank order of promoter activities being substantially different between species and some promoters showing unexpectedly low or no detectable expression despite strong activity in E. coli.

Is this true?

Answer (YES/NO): NO